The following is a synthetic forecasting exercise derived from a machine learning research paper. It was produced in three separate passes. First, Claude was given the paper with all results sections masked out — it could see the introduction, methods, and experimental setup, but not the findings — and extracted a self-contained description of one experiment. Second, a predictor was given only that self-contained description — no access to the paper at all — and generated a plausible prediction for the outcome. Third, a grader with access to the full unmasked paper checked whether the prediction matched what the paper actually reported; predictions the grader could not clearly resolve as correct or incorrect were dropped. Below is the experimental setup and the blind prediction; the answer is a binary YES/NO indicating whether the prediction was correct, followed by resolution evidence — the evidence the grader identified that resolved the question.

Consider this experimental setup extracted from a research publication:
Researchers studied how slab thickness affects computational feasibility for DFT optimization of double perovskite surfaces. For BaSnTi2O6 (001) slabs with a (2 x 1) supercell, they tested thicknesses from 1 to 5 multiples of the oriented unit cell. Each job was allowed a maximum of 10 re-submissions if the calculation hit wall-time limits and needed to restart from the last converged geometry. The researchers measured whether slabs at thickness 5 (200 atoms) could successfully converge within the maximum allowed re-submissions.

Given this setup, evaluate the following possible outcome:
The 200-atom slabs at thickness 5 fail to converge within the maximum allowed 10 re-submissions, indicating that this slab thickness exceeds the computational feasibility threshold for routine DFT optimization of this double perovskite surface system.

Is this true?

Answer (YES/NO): YES